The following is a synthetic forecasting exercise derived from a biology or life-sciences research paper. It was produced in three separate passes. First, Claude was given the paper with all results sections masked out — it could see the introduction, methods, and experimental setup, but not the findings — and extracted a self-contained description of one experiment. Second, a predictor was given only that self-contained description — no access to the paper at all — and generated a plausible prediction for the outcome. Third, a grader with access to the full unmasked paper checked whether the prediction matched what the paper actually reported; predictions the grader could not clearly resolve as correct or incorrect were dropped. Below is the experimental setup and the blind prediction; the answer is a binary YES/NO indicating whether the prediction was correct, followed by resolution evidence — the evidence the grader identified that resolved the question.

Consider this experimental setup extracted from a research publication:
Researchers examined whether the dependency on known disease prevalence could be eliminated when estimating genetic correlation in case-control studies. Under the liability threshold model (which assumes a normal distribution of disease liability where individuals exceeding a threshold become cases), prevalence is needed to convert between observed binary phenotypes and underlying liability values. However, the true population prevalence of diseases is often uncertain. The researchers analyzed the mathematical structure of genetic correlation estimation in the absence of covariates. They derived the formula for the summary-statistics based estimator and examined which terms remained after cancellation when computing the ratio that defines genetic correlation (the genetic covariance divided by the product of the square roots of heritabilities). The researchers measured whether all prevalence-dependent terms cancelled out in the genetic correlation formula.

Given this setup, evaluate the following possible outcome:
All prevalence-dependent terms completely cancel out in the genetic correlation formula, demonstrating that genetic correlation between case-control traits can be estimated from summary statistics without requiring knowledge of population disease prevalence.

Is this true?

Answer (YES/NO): YES